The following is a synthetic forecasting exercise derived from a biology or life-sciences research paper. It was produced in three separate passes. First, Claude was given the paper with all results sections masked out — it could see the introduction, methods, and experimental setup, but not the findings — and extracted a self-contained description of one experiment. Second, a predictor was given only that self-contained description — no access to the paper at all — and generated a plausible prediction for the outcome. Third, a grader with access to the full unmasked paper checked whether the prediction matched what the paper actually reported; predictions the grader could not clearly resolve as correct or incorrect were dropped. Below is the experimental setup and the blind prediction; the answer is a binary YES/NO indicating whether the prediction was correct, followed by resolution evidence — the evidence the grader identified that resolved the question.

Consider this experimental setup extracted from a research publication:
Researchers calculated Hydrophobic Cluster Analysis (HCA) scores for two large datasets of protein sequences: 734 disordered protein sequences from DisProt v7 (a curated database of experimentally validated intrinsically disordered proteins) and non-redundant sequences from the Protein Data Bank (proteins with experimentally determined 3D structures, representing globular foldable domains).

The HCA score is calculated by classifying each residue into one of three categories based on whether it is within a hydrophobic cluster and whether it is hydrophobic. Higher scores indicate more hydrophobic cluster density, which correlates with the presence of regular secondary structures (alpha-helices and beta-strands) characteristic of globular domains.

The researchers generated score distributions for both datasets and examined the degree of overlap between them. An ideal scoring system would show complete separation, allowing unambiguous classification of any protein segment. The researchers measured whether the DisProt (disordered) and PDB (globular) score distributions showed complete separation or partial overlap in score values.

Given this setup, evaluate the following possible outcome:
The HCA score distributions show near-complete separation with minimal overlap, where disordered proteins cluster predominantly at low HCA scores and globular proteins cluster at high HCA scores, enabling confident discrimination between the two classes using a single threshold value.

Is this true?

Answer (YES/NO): NO